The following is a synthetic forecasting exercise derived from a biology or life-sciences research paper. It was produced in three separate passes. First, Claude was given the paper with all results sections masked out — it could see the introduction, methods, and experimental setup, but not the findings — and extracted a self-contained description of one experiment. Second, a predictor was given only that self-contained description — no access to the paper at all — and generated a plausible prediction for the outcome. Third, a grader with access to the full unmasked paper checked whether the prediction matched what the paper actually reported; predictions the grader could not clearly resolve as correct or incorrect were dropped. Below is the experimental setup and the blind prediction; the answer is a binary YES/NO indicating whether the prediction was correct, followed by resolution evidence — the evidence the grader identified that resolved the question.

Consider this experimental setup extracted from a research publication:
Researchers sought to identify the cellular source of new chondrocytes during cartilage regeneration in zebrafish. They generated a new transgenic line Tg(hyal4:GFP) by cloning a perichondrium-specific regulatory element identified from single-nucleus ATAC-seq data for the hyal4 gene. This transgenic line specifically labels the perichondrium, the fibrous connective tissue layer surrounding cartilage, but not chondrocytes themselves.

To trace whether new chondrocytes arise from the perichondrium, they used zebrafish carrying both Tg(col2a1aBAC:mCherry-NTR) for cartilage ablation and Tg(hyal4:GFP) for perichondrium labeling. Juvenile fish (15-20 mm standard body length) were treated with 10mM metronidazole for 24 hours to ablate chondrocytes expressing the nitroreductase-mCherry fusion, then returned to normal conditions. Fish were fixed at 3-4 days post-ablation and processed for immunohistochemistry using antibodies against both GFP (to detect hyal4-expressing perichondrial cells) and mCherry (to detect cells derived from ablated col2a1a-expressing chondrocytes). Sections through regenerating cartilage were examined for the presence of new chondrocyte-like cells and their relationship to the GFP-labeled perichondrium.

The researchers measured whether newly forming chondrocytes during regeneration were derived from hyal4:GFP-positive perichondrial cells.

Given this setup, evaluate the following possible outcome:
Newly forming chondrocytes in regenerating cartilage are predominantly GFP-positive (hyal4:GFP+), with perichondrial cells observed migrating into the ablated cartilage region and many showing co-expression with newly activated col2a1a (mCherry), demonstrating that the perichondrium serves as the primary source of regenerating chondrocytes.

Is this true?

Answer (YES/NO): YES